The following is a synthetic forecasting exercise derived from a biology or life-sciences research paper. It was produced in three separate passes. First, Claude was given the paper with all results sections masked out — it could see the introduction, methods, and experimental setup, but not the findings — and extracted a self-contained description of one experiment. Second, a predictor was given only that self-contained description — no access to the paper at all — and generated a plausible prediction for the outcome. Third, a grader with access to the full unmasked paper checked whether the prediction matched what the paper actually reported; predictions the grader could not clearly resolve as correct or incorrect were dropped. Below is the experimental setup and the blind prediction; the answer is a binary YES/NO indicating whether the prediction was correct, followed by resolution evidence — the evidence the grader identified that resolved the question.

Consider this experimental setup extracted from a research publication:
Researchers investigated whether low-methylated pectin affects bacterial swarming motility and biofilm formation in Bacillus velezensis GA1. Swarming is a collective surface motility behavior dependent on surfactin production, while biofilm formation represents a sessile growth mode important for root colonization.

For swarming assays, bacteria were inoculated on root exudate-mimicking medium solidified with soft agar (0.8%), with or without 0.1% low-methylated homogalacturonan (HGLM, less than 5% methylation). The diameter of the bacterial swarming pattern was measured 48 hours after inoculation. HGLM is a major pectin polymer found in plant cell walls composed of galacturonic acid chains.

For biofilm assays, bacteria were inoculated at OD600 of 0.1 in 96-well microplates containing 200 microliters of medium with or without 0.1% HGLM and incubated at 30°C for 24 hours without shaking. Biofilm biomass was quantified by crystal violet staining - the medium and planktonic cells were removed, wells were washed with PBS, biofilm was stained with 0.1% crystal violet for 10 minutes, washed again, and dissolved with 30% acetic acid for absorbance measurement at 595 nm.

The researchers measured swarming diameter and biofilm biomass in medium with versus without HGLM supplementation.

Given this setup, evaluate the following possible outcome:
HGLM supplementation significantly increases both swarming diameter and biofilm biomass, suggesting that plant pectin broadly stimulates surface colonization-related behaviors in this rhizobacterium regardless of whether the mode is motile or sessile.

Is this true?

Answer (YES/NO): YES